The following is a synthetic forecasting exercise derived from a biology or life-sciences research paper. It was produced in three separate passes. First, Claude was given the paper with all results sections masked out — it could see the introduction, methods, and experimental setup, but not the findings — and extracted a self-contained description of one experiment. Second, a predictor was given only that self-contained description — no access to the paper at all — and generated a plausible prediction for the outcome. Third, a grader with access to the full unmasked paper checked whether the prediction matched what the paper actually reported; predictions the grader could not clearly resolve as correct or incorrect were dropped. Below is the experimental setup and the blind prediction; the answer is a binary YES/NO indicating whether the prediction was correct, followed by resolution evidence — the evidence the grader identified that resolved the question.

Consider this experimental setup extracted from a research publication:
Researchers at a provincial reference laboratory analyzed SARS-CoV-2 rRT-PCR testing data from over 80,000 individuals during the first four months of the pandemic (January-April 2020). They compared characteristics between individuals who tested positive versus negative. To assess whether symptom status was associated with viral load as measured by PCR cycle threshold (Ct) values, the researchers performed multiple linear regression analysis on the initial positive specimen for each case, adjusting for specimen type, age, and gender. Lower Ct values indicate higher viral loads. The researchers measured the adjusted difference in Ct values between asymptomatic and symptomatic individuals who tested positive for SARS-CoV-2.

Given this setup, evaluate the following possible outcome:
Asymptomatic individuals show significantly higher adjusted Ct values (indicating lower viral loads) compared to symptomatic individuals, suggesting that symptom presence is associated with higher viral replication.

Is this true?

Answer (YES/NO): YES